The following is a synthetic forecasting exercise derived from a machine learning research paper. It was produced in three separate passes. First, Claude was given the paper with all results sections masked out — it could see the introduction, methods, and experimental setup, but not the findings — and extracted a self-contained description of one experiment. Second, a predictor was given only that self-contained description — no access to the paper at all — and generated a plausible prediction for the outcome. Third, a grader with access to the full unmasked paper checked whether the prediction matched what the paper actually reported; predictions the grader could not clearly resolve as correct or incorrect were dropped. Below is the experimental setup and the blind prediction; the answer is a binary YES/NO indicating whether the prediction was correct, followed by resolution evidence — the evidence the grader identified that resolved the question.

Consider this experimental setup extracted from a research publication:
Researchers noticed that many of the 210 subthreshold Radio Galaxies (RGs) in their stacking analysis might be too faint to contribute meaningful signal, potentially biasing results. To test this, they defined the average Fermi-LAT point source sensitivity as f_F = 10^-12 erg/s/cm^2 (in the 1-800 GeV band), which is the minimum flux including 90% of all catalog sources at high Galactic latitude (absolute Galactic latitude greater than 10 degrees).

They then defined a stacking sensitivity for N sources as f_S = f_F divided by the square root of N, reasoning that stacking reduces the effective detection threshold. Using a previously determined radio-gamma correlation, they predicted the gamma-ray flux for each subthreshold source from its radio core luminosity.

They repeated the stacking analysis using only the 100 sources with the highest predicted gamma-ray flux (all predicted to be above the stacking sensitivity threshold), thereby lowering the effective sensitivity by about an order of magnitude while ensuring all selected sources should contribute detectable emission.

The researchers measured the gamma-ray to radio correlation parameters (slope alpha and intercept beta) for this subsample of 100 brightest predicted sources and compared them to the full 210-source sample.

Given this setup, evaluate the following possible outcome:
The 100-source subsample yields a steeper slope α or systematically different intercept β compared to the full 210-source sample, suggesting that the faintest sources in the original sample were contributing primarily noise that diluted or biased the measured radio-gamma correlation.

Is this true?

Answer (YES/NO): NO